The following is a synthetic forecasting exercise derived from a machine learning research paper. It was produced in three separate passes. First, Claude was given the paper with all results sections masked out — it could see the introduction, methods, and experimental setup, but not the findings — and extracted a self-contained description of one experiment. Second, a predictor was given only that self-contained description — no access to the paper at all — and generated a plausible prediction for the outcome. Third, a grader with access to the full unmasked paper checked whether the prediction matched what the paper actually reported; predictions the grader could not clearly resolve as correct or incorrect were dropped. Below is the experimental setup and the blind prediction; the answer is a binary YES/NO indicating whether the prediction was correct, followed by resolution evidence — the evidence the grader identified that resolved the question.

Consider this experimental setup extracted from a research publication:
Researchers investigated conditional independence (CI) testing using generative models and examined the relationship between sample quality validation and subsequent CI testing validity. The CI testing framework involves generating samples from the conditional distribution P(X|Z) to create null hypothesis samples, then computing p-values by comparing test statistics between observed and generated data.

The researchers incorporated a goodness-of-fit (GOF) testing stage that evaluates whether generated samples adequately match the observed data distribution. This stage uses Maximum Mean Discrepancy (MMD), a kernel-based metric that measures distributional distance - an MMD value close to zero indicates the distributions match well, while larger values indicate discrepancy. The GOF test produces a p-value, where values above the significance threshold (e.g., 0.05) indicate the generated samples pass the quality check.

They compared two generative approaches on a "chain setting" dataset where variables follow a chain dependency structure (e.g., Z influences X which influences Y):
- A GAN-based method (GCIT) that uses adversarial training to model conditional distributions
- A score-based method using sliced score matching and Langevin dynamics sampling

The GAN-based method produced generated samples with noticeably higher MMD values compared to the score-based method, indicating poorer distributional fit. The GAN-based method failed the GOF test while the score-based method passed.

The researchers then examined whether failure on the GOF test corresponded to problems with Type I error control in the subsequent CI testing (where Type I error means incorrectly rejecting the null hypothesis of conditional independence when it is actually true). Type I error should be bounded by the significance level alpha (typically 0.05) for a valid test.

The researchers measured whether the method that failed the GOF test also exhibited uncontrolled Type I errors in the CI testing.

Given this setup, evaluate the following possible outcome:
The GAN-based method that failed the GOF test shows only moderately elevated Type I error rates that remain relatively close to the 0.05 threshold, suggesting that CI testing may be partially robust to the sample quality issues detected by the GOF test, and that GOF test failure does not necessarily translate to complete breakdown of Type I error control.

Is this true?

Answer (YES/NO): NO